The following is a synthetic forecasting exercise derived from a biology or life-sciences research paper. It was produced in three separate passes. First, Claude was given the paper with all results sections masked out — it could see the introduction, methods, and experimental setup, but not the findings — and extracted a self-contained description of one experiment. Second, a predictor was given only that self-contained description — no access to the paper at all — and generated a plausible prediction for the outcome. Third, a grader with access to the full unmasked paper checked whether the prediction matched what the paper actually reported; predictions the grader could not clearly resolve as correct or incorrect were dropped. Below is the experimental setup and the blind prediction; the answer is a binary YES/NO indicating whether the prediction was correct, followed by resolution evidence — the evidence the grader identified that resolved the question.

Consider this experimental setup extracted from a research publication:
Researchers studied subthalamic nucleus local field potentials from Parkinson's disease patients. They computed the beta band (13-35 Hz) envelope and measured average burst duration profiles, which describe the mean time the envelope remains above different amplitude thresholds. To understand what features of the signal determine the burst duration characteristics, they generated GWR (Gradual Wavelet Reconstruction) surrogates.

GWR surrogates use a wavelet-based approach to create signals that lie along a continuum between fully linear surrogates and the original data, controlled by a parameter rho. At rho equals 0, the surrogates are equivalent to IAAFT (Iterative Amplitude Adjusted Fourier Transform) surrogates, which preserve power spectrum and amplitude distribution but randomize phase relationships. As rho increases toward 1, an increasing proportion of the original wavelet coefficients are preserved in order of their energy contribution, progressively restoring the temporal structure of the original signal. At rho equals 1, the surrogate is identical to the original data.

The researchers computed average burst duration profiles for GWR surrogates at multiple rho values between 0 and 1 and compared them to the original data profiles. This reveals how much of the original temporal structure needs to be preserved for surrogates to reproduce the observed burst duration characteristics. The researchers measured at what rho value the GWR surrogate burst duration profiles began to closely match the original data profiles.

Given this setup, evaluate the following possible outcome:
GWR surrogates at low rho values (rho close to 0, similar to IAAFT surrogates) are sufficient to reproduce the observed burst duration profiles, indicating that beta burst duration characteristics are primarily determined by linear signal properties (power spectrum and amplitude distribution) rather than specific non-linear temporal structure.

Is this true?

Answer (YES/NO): NO